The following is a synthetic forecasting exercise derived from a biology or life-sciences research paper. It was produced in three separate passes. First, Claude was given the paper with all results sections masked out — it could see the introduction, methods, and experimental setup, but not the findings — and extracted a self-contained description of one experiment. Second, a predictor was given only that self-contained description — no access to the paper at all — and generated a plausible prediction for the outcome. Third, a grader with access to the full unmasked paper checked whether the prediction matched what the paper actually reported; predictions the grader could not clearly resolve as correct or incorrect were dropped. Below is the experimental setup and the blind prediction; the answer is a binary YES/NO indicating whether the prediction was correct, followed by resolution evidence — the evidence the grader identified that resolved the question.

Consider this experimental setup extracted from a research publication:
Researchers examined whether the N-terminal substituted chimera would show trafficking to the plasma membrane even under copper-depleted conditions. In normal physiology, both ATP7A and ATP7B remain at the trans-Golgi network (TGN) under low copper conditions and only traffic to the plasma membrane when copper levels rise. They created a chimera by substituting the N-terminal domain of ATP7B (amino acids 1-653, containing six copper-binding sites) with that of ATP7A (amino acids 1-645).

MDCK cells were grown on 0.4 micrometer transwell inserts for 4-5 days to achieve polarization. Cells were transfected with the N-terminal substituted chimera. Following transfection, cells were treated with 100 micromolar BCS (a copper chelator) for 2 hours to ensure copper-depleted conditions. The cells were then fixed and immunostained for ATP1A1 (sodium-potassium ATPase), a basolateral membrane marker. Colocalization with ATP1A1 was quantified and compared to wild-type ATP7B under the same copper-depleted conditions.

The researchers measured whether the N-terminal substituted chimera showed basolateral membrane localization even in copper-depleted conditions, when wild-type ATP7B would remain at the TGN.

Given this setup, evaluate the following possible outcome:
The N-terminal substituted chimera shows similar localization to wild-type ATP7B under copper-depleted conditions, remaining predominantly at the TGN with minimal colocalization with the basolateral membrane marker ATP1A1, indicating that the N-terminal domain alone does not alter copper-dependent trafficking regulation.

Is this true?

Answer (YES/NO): NO